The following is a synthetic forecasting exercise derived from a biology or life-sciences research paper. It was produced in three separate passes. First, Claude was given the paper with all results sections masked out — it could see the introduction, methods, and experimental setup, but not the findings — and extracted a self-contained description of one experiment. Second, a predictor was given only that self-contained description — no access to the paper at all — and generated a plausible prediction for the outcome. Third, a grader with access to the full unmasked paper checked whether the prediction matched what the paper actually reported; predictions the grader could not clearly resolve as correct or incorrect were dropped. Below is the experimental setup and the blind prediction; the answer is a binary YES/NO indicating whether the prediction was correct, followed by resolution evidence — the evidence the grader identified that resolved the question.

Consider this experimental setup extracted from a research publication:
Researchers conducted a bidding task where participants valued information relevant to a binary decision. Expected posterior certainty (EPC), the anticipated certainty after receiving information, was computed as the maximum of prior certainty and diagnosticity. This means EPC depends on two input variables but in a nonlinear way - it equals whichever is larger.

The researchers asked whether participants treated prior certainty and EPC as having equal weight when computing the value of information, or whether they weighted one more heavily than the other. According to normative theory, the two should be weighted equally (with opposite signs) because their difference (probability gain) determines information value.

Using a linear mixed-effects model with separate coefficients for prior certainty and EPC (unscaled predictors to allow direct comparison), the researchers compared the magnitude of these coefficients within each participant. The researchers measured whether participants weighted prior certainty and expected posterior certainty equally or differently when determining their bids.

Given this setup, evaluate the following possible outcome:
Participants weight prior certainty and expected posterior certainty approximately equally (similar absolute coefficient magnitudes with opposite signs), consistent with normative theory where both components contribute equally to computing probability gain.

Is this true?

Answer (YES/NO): NO